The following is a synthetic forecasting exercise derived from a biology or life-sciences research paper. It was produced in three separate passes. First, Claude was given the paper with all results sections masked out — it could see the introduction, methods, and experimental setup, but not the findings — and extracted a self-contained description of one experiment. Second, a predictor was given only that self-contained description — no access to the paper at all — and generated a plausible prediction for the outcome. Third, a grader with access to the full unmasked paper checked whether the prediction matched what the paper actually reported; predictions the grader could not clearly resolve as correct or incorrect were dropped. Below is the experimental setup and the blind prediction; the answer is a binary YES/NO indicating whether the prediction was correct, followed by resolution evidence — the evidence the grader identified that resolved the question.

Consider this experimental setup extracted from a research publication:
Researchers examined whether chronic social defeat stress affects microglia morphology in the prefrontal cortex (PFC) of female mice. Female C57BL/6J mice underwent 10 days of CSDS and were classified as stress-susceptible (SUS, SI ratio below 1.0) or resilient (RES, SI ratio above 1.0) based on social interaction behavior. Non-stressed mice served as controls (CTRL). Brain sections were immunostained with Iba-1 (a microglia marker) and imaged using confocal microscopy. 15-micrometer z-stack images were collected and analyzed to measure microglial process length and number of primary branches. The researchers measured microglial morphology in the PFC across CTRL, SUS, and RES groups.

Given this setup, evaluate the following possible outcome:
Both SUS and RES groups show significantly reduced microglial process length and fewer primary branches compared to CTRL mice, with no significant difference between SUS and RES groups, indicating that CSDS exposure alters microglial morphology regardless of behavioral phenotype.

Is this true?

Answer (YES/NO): NO